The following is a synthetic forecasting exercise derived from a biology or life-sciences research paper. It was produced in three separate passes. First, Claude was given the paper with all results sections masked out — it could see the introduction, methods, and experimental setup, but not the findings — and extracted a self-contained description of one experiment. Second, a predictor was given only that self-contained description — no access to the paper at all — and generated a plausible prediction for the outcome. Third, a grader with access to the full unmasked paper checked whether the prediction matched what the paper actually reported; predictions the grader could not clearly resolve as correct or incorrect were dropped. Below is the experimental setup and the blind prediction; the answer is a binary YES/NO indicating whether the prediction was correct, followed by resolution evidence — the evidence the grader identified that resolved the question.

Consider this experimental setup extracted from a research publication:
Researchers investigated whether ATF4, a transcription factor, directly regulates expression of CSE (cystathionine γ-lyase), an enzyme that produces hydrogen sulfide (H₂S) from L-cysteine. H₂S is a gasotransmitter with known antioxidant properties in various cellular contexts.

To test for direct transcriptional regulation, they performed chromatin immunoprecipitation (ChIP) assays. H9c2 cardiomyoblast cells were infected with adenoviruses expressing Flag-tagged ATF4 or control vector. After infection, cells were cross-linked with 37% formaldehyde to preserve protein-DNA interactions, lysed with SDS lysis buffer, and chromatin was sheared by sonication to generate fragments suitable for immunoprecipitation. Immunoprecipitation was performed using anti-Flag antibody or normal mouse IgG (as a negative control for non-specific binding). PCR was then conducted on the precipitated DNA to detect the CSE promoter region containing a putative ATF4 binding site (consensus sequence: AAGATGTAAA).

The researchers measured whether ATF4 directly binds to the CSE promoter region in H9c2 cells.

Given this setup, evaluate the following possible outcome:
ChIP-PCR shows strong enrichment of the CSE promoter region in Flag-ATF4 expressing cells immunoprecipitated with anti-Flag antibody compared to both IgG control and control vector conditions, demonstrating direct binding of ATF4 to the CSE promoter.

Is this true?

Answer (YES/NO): YES